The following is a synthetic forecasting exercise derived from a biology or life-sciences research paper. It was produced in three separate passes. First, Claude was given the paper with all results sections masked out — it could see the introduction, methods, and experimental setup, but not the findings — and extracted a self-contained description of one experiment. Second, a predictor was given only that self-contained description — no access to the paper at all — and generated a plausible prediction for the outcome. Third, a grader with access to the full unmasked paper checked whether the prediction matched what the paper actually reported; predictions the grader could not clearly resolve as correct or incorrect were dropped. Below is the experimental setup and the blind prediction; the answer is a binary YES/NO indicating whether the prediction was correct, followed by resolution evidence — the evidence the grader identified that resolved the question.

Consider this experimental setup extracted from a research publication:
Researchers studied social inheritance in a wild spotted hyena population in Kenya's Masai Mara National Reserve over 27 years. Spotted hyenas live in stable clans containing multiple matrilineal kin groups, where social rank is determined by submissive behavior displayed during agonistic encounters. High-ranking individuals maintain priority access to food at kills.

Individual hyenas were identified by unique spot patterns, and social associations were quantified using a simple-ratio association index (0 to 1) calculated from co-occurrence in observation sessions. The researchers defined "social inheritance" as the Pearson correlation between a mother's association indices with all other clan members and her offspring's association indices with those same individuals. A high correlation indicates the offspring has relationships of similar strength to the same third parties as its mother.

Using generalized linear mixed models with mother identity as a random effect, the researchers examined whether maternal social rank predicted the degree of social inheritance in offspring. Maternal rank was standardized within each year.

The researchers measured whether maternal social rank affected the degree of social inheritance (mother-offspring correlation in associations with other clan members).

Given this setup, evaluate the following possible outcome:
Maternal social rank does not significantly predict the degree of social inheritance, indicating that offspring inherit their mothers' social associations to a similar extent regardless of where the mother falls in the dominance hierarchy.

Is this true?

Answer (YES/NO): NO